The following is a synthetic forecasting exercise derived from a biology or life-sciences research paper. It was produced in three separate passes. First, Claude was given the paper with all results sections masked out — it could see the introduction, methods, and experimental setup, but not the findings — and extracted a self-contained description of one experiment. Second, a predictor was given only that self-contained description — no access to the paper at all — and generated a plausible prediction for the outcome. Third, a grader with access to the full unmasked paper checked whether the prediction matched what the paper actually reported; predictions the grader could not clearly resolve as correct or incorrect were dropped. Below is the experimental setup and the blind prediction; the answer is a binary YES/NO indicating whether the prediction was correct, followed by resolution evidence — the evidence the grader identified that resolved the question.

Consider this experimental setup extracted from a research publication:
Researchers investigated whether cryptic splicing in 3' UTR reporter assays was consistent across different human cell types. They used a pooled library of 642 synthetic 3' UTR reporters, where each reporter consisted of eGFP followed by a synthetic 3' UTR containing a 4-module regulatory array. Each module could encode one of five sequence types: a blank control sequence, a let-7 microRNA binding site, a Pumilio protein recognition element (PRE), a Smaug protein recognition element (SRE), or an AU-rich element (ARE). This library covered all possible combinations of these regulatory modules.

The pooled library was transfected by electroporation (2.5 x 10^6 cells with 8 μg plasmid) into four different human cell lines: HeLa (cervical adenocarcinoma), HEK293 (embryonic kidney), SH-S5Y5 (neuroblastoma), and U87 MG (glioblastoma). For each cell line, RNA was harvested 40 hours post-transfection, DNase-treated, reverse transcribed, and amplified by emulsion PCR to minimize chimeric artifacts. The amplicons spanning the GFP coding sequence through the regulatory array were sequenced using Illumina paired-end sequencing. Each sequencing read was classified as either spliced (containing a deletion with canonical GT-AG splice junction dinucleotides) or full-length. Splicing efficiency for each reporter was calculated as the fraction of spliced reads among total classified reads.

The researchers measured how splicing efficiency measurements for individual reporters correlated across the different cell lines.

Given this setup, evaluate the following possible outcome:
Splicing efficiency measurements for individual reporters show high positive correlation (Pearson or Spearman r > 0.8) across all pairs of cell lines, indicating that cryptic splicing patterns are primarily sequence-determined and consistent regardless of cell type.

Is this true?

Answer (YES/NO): YES